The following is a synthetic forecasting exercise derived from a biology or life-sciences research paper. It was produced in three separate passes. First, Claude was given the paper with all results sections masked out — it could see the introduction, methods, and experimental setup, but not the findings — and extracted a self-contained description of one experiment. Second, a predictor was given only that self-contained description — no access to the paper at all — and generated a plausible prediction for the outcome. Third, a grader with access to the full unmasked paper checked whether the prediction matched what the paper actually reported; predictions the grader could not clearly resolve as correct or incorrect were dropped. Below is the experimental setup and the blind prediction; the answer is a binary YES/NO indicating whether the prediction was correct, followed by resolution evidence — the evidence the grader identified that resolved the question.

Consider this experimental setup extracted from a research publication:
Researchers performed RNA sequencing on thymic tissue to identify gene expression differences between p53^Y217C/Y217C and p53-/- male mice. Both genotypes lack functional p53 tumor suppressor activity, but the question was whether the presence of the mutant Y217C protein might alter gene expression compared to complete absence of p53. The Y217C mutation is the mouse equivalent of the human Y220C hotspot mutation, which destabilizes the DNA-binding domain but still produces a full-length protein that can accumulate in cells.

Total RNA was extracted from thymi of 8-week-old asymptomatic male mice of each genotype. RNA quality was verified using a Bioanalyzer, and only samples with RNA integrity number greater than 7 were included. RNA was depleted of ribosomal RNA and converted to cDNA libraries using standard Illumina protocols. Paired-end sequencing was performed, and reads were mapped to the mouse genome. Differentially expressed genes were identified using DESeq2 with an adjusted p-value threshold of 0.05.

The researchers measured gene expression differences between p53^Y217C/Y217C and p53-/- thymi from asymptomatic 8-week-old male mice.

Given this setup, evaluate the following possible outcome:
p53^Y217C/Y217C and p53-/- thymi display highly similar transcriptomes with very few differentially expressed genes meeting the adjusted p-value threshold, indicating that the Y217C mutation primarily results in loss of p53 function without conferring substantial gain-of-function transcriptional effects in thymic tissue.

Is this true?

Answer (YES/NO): NO